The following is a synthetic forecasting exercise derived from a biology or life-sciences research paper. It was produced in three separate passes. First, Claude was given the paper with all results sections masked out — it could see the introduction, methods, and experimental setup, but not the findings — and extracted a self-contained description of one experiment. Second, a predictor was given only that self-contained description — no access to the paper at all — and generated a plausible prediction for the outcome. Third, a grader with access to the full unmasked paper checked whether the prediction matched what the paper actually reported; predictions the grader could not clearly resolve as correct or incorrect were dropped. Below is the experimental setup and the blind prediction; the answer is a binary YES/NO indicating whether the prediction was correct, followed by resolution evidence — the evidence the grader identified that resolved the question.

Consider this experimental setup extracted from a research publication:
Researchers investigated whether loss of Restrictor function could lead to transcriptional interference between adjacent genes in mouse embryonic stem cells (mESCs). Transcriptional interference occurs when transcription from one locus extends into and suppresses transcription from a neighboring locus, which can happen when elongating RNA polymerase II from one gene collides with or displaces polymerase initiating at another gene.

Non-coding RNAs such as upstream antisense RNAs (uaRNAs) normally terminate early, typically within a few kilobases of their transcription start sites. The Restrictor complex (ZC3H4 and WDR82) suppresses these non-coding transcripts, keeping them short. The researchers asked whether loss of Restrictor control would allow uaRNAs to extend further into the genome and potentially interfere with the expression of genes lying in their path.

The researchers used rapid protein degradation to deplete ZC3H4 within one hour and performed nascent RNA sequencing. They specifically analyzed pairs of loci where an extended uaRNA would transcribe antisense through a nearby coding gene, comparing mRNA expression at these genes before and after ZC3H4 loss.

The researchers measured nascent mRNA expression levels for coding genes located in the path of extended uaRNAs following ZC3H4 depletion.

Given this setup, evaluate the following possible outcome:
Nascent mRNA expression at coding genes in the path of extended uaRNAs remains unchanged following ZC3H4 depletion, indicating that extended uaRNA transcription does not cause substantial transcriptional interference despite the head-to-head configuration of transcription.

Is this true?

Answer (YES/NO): NO